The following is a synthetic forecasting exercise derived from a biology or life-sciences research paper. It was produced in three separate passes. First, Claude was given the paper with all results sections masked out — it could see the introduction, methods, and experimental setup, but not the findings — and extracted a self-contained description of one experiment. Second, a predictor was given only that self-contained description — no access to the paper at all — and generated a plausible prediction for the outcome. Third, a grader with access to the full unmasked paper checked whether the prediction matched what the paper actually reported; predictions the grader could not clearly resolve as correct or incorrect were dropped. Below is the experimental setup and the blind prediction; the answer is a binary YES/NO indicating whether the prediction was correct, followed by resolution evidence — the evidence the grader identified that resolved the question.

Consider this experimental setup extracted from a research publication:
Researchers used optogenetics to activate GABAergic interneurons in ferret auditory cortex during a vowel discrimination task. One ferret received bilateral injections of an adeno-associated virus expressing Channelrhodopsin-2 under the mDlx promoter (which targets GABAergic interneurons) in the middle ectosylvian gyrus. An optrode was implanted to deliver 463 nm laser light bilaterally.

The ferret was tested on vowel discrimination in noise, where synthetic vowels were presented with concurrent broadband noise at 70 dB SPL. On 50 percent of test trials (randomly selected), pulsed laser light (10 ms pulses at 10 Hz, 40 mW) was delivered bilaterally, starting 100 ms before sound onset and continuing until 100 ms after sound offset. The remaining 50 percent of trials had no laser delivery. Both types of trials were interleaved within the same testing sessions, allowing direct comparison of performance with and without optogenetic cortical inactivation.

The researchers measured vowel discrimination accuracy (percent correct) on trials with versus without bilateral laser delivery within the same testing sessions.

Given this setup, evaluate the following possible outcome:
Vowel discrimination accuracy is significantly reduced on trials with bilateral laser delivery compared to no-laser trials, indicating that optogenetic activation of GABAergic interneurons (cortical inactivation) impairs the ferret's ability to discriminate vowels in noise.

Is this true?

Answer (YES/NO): YES